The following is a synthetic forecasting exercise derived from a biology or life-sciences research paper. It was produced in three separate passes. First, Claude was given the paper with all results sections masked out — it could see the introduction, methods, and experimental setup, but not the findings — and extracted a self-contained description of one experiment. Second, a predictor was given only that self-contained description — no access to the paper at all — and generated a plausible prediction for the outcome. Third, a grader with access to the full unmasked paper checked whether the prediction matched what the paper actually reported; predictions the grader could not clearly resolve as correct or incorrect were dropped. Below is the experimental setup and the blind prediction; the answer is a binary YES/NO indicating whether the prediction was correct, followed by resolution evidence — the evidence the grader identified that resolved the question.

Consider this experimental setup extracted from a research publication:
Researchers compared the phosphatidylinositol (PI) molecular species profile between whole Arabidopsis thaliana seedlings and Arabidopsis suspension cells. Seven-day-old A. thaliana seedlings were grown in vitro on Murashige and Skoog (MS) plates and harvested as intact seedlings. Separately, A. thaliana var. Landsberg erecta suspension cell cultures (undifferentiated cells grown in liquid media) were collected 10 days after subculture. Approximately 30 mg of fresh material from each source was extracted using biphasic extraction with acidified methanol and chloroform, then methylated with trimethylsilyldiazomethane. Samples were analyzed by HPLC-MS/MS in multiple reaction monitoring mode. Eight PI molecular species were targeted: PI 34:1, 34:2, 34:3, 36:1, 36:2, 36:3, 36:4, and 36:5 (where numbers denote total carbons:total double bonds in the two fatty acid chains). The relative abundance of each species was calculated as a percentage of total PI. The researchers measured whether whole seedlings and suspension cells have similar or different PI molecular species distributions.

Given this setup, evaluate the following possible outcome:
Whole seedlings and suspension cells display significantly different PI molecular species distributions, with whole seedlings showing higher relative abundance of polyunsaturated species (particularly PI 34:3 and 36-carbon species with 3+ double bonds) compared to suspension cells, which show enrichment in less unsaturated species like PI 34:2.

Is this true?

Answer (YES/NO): NO